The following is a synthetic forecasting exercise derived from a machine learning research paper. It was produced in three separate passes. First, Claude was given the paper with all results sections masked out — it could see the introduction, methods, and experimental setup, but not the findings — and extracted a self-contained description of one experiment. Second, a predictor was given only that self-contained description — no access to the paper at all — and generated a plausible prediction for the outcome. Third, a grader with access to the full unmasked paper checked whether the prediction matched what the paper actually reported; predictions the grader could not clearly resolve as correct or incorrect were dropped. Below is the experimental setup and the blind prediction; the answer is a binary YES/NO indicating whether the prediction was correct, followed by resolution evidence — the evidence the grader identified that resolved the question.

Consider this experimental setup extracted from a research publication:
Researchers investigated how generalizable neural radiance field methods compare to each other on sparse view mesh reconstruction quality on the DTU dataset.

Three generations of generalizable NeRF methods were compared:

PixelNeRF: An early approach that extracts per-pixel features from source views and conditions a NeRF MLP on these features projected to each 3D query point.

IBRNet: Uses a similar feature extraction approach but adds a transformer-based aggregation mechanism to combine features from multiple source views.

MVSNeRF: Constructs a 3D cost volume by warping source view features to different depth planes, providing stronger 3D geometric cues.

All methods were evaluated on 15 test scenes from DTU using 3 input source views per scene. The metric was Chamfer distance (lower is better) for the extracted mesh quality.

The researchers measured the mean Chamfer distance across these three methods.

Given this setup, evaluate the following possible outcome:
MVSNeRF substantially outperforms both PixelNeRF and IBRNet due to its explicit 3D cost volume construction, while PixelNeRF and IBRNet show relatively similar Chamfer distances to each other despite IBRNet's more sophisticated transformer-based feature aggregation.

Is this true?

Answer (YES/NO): NO